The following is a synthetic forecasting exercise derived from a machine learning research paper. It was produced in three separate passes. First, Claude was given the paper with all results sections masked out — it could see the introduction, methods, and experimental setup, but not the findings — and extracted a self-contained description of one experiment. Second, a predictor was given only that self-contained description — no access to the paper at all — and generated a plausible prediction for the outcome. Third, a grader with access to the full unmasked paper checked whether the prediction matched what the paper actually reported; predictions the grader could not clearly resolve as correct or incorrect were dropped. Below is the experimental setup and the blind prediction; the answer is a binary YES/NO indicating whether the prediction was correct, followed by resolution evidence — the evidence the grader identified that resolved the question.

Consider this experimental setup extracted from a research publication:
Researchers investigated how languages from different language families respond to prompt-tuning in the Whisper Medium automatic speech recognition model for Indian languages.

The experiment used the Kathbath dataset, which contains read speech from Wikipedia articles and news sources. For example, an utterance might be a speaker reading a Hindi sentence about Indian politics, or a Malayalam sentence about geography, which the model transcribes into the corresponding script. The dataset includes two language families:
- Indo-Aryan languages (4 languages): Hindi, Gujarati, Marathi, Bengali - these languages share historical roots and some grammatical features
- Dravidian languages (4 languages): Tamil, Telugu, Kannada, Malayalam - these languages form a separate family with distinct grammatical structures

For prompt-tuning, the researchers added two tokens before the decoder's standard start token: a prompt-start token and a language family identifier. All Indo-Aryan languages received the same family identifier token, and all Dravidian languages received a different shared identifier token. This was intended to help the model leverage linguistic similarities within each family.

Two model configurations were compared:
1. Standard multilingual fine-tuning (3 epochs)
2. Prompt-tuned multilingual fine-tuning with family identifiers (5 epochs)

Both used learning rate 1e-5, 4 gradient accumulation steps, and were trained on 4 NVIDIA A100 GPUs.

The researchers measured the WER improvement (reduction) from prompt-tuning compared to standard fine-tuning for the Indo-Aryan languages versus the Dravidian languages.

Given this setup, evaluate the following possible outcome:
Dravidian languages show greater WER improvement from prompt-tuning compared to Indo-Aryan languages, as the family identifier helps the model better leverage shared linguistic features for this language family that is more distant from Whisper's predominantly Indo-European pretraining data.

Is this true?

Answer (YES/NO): YES